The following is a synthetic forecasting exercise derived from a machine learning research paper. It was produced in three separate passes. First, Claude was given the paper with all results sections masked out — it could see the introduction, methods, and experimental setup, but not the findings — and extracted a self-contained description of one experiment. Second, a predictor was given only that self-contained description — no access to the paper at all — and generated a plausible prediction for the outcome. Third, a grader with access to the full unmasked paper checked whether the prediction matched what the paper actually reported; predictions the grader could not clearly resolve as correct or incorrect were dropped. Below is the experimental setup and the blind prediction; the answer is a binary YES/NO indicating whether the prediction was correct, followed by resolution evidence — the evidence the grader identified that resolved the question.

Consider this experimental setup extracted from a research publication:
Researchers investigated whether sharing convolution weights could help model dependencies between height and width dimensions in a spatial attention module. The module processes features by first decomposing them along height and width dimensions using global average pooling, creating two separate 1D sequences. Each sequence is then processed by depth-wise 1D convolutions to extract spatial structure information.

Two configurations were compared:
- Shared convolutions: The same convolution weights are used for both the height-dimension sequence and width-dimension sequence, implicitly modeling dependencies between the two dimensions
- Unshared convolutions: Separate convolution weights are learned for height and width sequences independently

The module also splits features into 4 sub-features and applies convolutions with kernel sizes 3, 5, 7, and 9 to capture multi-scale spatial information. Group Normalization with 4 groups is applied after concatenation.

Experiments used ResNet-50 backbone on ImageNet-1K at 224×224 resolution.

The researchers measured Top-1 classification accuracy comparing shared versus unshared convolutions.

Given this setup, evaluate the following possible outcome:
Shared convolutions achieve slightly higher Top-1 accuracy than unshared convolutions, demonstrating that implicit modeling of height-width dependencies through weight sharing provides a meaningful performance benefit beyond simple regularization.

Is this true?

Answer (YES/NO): YES